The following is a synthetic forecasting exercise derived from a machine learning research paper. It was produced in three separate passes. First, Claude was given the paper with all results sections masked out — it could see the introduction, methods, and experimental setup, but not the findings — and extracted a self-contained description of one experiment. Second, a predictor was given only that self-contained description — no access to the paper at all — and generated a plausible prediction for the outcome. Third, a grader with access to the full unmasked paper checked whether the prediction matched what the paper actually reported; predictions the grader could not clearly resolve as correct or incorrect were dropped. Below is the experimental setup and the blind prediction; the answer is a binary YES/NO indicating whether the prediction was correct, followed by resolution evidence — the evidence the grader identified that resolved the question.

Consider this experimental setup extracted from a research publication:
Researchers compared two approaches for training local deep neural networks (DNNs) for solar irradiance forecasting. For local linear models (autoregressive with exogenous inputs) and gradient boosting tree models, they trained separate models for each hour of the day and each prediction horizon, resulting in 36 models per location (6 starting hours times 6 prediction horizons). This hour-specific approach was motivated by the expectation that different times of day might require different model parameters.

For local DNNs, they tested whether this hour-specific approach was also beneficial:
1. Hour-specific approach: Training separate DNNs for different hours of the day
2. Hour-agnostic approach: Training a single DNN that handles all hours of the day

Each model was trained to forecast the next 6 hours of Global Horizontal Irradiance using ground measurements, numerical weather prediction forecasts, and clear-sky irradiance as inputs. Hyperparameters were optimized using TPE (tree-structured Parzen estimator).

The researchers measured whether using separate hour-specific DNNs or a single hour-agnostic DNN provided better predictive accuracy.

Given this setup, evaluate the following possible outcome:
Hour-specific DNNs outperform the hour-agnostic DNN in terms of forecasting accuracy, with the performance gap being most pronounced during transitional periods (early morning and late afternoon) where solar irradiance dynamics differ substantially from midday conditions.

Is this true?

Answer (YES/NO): NO